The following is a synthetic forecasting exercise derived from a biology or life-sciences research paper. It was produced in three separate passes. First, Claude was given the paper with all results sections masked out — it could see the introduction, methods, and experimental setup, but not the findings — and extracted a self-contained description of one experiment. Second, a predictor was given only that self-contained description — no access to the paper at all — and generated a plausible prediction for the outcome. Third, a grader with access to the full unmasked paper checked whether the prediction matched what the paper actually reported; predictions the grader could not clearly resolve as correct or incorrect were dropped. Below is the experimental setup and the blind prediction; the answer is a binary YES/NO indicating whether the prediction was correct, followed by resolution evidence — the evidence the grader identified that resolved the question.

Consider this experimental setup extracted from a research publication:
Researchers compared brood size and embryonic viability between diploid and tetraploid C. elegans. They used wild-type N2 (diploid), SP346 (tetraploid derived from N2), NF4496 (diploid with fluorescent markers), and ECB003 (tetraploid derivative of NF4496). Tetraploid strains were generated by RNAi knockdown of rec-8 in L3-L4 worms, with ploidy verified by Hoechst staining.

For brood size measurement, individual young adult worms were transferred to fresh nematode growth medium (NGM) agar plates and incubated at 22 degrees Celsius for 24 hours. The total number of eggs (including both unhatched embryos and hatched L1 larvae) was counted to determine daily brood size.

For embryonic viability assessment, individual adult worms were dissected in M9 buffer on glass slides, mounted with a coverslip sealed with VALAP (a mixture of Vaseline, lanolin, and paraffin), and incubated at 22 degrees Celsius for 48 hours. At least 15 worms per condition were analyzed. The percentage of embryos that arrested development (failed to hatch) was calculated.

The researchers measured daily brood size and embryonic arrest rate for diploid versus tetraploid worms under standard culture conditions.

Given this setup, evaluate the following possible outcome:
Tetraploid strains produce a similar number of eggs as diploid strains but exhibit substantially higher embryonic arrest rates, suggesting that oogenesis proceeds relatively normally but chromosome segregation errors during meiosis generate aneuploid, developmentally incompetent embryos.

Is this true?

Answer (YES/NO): NO